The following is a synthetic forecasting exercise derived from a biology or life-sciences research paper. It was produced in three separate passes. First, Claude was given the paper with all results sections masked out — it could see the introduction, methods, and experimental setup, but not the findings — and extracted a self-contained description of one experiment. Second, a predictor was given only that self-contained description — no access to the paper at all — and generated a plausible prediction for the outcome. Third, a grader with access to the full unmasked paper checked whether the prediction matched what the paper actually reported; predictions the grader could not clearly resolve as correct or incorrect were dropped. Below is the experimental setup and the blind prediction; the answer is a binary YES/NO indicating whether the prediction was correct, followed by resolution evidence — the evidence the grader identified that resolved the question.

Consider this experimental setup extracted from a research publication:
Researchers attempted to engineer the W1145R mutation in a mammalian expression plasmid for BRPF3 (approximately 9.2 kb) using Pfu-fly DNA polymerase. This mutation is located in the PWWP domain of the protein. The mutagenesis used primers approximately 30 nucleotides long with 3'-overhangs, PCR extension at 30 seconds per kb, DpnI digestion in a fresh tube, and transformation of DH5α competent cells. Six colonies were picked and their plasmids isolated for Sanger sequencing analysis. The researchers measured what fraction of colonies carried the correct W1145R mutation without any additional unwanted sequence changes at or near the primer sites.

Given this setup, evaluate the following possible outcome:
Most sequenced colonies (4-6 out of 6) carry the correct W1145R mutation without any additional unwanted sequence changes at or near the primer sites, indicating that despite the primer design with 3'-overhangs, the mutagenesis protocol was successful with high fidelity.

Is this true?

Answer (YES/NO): NO